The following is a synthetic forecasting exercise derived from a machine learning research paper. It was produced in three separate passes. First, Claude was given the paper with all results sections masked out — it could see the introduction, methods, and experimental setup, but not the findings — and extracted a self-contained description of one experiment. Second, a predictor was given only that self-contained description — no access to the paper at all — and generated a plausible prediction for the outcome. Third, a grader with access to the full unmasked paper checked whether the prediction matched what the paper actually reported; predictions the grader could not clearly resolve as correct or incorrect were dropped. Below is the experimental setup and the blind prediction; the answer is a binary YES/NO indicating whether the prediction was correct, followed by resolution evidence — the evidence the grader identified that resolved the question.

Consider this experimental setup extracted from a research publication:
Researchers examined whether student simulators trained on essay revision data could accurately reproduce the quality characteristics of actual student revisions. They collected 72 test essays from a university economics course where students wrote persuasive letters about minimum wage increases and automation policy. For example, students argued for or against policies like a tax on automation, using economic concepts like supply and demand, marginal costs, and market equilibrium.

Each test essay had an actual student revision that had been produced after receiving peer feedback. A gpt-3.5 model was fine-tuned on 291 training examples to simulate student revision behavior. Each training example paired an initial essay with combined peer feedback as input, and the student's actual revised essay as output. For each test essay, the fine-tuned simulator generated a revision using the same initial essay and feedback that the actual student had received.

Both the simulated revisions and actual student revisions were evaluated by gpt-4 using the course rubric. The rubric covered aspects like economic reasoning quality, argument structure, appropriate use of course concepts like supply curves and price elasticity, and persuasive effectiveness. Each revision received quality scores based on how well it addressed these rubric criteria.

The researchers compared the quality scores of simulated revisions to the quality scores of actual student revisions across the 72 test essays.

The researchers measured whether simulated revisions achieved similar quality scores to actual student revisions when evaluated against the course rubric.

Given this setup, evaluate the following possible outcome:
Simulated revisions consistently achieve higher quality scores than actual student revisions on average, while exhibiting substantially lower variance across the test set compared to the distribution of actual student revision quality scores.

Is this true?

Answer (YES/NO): NO